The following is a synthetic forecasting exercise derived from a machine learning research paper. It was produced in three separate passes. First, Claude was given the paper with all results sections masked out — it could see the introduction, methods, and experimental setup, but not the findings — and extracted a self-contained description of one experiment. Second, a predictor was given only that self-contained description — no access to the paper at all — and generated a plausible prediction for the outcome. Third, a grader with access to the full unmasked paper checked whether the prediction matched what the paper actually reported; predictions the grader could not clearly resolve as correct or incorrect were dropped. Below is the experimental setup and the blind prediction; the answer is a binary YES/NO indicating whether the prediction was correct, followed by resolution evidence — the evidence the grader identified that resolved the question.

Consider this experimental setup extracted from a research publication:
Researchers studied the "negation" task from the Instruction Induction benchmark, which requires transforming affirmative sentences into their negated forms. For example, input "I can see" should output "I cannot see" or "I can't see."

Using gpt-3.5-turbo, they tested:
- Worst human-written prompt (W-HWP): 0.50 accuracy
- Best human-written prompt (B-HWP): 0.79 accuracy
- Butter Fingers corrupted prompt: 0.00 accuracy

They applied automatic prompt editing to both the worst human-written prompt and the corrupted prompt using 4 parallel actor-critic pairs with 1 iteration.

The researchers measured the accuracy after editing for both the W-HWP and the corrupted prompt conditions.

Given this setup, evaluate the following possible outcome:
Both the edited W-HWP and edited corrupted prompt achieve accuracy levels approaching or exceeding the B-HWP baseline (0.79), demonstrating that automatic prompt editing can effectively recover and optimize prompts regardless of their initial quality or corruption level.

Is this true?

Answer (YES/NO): YES